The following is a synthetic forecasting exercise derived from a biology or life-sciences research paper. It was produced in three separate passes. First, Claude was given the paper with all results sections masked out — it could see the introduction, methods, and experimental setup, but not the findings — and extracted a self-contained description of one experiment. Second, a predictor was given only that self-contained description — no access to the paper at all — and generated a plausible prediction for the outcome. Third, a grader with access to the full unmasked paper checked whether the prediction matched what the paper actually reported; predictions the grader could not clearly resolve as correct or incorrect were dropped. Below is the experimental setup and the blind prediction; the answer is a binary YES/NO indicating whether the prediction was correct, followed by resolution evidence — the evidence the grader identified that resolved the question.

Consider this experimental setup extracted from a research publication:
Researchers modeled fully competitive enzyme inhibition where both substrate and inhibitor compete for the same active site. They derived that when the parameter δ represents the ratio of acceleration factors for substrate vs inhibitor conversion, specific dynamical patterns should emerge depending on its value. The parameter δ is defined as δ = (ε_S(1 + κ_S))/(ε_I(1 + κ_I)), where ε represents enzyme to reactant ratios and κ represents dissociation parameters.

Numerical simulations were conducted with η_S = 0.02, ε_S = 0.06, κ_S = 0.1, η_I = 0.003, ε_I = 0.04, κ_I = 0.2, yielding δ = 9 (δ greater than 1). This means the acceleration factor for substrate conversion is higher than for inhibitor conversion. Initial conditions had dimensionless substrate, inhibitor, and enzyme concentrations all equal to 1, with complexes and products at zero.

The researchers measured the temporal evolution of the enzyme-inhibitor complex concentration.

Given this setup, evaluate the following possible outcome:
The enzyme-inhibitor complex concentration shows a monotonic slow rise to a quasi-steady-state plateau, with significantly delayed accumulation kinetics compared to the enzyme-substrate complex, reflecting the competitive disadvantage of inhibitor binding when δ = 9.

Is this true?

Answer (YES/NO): NO